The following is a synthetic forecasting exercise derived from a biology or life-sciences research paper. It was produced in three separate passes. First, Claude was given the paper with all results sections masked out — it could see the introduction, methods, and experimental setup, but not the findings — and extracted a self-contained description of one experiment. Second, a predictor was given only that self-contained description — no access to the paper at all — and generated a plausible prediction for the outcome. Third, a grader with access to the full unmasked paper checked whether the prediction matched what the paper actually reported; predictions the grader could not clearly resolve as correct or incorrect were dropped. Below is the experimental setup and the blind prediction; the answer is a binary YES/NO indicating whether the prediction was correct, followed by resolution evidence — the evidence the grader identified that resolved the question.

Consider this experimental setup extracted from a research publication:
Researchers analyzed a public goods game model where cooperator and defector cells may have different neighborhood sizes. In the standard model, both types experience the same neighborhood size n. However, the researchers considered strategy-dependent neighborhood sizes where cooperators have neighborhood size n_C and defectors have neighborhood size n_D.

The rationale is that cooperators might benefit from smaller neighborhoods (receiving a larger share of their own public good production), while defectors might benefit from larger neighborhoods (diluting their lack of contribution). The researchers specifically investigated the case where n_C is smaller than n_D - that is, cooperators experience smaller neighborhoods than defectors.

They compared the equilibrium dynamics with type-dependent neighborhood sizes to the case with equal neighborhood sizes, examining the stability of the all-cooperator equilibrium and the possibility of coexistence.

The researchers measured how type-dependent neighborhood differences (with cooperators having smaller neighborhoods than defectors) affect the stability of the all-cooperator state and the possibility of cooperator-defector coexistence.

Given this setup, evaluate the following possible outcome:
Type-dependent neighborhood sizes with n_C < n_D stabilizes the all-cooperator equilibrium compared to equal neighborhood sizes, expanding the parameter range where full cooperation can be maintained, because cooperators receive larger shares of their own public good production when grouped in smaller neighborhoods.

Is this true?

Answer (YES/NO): NO